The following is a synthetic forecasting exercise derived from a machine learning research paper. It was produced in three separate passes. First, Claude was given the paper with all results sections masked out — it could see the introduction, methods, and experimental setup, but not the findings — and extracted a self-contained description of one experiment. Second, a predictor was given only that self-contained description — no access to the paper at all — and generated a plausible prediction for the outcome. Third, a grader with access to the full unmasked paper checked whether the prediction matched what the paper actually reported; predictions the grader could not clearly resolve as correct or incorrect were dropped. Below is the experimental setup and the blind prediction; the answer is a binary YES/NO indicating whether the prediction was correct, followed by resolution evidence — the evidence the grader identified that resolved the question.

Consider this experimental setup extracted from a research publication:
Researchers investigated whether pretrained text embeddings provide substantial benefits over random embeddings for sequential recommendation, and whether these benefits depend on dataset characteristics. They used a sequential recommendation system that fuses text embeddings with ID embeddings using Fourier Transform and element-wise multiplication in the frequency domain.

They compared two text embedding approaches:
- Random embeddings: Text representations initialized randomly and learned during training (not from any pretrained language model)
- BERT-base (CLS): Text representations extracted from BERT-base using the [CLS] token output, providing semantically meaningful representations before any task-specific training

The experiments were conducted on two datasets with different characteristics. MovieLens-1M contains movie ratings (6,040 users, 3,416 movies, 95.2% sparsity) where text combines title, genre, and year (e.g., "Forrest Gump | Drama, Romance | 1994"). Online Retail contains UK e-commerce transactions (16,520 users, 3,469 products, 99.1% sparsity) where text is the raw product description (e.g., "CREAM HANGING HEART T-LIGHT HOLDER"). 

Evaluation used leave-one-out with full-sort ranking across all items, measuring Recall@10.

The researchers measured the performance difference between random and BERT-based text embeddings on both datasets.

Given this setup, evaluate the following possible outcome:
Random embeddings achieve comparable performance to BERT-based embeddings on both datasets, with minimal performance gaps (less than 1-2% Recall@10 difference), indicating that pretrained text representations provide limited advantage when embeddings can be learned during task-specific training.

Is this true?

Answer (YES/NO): NO